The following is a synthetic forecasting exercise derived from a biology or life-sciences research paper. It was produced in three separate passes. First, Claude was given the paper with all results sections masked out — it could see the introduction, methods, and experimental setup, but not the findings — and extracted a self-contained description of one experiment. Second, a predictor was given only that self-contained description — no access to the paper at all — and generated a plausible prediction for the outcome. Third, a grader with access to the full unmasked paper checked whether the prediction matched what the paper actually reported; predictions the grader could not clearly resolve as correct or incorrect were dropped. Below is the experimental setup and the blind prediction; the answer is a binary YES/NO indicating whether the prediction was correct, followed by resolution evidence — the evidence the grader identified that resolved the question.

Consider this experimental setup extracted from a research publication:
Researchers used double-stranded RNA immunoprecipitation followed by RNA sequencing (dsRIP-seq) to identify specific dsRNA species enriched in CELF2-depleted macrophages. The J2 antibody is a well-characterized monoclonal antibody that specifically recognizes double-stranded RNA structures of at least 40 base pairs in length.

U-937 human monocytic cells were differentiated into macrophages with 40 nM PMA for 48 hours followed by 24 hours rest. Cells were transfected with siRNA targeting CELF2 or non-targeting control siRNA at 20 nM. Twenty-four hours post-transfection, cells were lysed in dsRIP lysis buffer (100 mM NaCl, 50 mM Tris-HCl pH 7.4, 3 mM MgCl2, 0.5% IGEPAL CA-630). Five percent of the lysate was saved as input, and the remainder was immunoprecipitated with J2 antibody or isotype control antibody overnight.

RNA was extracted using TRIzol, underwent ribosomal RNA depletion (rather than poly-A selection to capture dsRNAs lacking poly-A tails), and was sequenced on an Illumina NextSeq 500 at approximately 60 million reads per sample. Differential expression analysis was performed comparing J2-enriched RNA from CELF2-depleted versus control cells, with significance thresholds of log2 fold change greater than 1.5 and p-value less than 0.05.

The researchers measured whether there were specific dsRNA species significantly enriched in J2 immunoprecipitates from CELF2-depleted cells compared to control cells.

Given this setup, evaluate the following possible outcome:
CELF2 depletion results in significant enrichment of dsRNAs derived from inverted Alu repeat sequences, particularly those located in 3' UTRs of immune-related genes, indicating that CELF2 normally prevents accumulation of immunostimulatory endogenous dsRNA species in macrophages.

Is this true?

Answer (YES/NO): NO